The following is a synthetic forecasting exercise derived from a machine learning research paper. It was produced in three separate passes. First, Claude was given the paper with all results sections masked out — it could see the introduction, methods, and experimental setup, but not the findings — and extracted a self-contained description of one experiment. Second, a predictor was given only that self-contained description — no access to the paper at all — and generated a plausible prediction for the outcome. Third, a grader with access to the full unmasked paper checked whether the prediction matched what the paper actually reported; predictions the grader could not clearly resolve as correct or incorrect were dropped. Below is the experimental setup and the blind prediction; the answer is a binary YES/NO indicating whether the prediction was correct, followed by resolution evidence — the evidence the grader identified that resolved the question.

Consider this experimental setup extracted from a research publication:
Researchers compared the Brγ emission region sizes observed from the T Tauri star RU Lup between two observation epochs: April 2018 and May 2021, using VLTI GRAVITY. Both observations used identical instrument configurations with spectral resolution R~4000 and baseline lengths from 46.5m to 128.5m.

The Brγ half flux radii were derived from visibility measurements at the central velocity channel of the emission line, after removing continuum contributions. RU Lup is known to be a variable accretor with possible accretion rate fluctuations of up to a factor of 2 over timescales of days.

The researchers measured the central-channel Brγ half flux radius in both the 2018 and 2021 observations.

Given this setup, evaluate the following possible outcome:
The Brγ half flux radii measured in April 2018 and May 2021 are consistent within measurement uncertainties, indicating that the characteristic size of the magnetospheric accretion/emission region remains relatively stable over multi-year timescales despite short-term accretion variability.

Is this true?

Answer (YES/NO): NO